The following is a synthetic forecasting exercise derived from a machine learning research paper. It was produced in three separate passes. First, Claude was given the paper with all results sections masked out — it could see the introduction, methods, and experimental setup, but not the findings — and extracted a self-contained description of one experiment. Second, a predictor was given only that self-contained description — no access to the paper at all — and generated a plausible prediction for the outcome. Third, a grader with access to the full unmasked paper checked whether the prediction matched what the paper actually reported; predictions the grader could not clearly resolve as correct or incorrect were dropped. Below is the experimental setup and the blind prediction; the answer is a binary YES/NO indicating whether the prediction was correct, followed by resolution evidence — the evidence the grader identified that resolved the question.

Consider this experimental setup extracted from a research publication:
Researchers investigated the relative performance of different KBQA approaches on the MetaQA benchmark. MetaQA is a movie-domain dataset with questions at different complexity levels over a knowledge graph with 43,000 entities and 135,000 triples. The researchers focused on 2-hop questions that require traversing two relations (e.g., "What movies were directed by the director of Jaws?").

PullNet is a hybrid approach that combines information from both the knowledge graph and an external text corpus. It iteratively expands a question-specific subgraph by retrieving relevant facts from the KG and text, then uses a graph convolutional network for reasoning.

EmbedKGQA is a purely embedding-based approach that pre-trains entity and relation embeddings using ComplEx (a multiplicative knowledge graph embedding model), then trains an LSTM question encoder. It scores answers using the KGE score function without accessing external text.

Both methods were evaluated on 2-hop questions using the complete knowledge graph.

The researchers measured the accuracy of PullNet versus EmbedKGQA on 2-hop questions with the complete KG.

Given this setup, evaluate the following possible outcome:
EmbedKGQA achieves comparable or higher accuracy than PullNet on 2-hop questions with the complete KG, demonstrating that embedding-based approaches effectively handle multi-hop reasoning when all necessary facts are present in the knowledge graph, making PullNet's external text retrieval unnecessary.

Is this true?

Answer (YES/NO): NO